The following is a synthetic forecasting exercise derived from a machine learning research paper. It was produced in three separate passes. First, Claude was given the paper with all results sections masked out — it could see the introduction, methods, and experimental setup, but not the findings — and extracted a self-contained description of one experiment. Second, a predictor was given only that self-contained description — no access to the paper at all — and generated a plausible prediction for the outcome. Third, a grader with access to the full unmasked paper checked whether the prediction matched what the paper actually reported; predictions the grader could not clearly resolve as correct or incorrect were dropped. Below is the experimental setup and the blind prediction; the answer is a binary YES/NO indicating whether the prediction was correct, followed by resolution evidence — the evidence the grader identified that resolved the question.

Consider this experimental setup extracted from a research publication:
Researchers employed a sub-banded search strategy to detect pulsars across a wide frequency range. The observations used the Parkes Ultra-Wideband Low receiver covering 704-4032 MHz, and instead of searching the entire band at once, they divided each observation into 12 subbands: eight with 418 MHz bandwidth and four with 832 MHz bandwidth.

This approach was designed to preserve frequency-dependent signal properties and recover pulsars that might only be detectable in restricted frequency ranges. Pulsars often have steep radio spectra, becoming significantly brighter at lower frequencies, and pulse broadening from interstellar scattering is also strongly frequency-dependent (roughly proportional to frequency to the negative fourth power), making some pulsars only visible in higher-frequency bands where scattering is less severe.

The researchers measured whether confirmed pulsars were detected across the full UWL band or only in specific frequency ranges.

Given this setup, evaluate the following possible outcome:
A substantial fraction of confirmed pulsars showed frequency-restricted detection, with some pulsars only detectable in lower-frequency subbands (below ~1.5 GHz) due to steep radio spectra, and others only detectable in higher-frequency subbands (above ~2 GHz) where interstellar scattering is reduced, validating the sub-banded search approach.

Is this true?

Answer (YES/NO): NO